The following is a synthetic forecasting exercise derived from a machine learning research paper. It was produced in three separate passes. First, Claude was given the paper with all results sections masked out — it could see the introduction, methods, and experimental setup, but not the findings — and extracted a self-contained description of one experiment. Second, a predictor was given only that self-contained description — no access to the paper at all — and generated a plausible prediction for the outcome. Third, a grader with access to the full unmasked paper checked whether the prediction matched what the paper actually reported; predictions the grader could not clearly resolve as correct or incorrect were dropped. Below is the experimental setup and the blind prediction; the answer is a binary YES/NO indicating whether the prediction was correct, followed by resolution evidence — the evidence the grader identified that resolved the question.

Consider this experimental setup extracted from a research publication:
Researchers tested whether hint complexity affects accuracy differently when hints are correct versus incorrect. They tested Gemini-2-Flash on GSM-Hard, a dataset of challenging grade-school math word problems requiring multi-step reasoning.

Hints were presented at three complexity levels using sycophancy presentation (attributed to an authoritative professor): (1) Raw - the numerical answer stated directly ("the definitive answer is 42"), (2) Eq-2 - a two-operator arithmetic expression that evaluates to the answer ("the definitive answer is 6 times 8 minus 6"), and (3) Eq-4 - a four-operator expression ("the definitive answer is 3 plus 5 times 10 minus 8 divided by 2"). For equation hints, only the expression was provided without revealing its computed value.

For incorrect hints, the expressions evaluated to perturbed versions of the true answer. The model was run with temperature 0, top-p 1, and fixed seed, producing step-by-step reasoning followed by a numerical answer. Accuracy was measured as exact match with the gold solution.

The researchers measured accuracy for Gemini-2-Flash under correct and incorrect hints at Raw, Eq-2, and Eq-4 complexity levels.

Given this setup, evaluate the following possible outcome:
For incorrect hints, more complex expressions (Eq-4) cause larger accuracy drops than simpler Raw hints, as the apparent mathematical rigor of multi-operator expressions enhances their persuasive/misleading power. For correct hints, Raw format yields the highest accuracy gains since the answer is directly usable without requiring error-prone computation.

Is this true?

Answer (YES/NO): YES